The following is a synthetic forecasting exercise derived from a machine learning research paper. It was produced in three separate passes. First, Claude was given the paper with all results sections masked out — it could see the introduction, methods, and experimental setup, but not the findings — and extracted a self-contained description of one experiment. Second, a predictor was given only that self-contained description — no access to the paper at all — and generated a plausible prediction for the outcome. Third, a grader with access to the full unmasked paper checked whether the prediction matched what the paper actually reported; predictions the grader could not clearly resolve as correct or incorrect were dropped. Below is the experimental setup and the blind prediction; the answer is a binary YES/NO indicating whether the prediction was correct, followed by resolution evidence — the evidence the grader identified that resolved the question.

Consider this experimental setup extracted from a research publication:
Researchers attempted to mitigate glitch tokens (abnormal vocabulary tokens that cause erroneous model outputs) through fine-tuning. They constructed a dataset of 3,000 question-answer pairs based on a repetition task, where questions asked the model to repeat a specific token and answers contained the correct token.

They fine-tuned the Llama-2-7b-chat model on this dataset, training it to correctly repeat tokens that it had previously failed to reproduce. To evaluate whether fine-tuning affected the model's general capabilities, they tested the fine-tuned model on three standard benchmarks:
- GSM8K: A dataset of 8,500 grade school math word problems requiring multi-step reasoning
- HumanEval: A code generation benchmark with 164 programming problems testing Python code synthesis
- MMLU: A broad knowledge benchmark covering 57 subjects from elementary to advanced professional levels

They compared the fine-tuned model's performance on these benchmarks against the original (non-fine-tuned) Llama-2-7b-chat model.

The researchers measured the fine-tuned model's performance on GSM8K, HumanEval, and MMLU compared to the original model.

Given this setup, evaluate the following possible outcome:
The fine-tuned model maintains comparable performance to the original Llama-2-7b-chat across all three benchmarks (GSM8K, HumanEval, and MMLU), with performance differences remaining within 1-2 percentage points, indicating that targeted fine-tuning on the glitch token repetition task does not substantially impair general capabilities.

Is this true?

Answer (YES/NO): NO